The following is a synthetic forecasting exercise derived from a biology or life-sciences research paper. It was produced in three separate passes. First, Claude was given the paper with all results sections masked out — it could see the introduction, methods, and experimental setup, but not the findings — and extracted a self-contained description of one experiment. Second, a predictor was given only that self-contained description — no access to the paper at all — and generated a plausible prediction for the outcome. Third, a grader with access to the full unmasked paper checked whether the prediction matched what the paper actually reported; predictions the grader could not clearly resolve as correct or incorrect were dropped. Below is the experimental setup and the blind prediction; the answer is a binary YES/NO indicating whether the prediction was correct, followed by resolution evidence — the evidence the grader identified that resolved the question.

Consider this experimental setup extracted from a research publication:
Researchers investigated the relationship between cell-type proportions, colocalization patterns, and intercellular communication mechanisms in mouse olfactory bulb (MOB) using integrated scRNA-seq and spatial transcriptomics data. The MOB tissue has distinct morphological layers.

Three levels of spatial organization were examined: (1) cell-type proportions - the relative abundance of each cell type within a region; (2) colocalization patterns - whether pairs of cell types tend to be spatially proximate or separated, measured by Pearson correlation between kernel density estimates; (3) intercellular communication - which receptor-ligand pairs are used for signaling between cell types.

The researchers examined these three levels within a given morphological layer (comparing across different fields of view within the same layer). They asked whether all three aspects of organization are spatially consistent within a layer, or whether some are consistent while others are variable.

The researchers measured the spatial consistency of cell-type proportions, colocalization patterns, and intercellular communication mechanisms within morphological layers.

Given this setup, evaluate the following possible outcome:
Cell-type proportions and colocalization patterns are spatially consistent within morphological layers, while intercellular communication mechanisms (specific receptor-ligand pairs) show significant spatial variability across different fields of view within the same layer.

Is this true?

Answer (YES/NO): NO